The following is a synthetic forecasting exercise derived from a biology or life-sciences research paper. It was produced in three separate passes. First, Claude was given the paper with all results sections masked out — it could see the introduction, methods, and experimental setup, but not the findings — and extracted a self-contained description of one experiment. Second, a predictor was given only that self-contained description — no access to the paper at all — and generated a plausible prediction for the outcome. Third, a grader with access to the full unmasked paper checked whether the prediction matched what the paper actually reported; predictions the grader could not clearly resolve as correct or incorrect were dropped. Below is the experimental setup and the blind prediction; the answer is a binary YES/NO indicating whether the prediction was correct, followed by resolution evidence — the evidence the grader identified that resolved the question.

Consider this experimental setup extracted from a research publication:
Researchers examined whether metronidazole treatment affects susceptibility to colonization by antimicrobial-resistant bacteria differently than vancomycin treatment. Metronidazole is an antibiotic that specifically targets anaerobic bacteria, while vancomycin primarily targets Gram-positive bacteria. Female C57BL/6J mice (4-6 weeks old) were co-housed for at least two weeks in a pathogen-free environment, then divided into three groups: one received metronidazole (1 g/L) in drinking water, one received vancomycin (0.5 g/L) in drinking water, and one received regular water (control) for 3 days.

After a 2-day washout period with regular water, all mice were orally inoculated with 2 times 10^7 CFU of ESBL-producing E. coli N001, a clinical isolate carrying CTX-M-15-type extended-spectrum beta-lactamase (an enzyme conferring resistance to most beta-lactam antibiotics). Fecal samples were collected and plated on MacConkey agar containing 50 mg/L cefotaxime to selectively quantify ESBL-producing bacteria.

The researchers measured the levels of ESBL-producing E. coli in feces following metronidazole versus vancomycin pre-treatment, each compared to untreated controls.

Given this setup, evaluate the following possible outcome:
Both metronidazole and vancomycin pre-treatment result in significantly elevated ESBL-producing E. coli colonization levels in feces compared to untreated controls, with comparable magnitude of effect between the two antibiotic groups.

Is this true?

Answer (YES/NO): NO